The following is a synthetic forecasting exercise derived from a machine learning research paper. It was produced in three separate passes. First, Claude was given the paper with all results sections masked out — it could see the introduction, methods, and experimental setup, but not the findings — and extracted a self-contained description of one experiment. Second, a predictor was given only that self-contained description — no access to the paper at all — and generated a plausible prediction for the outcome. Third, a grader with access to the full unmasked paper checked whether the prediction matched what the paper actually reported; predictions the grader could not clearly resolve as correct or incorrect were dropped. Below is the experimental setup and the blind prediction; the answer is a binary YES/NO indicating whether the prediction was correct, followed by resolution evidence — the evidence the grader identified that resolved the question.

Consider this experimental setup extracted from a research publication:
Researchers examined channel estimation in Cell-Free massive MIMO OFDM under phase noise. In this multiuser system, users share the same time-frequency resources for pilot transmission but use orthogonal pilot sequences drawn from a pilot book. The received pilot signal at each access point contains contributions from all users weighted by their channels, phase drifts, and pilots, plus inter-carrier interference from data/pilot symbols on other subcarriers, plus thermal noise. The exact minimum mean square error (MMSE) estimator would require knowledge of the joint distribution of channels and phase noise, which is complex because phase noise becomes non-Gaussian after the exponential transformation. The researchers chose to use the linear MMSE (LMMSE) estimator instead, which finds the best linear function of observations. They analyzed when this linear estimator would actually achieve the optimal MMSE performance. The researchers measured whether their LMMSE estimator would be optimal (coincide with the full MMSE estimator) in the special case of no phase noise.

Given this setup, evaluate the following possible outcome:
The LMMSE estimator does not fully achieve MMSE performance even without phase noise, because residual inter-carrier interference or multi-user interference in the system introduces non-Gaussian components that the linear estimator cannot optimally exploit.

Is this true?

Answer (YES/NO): NO